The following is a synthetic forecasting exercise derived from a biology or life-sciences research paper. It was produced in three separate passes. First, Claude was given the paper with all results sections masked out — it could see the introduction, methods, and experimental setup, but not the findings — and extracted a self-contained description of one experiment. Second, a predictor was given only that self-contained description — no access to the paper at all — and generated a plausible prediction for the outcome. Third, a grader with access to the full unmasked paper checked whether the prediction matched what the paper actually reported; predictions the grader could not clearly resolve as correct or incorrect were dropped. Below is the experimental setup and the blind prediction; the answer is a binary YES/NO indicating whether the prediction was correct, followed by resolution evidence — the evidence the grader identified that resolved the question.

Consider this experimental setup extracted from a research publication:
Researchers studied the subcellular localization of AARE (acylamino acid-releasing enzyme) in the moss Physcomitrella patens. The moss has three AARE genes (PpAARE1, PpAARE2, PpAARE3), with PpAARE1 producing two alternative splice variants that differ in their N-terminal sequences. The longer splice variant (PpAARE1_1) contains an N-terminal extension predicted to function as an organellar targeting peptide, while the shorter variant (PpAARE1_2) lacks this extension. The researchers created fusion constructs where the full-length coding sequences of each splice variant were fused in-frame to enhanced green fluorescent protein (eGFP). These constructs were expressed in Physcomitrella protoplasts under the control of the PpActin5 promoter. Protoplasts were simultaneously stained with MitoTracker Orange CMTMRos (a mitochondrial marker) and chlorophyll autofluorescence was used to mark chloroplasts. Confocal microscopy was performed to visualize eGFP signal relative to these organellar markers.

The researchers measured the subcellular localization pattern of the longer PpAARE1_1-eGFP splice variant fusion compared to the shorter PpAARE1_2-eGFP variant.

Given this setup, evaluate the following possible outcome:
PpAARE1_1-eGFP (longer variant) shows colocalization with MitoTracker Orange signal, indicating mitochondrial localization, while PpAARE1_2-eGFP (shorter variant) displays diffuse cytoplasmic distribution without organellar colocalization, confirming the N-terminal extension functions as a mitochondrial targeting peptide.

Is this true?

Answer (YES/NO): NO